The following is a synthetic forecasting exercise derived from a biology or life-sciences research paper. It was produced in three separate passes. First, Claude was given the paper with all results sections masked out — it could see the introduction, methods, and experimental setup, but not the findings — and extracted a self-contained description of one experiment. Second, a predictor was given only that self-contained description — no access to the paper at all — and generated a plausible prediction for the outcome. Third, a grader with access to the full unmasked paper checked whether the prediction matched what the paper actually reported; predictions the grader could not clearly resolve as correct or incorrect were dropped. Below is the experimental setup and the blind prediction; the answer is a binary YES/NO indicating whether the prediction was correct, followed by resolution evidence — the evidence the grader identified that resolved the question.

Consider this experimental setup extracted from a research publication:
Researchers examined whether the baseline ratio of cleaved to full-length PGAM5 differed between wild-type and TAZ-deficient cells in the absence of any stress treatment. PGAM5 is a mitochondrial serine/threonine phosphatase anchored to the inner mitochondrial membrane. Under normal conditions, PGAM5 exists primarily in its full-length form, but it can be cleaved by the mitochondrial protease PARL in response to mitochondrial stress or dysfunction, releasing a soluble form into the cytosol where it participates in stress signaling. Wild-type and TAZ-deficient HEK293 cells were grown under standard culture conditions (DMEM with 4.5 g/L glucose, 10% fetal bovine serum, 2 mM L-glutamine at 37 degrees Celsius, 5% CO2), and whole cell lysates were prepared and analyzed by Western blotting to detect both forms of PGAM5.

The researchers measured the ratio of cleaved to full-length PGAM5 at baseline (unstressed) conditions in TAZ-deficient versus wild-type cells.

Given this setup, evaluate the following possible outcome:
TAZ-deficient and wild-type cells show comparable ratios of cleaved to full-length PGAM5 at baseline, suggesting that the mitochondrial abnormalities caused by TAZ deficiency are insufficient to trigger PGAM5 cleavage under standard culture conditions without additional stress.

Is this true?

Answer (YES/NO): NO